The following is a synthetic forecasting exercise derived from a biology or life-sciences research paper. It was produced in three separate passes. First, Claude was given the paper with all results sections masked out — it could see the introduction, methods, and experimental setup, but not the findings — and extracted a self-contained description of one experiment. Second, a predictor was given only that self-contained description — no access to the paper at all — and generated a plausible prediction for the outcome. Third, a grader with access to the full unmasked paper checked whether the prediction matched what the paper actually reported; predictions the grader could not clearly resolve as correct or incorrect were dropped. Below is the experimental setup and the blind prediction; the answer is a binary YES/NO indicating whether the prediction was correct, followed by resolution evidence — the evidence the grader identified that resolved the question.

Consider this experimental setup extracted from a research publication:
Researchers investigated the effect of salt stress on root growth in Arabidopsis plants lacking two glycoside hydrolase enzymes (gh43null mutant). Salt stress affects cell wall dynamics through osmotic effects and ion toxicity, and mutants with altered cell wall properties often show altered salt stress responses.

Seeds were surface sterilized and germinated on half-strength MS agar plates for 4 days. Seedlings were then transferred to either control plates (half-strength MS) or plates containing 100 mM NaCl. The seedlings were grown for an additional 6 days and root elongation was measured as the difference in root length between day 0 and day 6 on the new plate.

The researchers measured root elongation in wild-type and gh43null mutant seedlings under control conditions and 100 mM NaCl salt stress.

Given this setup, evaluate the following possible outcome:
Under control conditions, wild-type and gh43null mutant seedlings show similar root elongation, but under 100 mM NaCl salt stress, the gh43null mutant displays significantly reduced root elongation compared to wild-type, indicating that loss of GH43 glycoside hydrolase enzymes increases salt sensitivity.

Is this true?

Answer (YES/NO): NO